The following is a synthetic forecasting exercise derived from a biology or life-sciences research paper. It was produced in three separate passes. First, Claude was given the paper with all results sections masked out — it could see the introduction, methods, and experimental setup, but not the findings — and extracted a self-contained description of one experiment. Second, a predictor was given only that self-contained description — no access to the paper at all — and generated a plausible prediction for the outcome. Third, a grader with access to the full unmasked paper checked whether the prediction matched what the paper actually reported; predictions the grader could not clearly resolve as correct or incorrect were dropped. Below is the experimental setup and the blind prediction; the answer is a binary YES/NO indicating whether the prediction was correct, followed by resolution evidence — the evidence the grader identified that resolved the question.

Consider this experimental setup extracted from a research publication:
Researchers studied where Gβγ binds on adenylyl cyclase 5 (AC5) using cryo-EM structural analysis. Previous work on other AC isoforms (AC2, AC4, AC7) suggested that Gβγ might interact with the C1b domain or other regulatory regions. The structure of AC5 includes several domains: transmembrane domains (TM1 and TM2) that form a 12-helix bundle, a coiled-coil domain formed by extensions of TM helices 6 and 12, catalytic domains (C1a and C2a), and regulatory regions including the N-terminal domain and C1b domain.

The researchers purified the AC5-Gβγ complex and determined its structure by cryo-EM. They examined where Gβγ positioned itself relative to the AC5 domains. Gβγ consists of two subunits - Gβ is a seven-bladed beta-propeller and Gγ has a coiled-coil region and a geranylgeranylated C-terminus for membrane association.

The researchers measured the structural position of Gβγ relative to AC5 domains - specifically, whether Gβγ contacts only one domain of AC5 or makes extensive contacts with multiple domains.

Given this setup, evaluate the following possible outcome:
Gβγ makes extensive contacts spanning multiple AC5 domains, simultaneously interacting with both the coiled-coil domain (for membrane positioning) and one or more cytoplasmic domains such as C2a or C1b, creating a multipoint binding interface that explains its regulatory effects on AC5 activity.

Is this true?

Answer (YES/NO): YES